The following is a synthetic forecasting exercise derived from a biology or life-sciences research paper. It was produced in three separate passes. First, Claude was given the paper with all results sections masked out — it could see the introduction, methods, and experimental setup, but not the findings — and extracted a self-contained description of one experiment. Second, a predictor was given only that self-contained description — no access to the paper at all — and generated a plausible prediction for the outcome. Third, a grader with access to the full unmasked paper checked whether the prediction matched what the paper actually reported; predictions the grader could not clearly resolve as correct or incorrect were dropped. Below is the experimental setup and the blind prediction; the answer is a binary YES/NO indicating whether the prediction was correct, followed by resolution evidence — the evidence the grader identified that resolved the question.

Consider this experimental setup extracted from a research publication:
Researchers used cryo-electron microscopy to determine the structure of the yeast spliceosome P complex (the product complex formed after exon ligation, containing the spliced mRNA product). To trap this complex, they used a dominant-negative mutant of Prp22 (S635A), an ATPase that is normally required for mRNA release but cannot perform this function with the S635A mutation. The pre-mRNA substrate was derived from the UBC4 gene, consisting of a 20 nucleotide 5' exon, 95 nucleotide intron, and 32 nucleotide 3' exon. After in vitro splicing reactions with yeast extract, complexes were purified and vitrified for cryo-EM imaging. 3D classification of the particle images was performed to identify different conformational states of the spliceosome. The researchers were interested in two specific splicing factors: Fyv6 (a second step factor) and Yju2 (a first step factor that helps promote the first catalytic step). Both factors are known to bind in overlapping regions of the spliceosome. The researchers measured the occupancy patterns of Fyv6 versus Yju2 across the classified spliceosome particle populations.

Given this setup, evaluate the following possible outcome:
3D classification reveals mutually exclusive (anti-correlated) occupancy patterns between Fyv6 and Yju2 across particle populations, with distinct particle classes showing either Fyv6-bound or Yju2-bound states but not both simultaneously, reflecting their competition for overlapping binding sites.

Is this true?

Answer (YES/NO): NO